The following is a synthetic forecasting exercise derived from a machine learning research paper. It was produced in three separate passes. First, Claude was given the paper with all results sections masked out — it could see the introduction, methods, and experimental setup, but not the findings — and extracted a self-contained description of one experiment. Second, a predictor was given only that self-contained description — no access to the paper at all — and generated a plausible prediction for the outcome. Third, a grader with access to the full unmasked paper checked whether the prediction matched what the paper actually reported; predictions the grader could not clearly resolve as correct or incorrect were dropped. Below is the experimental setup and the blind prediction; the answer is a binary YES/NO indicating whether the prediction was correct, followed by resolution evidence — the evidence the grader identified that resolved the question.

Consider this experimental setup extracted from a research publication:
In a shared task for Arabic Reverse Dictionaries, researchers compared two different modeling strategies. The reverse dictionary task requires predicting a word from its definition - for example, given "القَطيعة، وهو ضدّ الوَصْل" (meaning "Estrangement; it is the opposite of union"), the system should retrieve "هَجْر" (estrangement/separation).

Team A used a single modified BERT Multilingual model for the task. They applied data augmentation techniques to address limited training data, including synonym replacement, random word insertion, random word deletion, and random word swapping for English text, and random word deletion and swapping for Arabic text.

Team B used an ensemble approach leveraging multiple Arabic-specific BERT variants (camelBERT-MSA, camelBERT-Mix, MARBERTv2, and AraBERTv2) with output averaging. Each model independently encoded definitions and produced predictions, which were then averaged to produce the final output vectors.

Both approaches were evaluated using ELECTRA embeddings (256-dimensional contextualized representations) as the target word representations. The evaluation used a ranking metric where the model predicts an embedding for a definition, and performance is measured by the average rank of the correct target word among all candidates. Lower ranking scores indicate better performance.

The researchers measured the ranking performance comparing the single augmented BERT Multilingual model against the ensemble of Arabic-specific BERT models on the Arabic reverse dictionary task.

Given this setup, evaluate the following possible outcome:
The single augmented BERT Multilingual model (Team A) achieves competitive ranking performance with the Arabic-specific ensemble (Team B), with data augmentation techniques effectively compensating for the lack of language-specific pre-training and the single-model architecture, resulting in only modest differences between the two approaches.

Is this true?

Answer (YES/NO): NO